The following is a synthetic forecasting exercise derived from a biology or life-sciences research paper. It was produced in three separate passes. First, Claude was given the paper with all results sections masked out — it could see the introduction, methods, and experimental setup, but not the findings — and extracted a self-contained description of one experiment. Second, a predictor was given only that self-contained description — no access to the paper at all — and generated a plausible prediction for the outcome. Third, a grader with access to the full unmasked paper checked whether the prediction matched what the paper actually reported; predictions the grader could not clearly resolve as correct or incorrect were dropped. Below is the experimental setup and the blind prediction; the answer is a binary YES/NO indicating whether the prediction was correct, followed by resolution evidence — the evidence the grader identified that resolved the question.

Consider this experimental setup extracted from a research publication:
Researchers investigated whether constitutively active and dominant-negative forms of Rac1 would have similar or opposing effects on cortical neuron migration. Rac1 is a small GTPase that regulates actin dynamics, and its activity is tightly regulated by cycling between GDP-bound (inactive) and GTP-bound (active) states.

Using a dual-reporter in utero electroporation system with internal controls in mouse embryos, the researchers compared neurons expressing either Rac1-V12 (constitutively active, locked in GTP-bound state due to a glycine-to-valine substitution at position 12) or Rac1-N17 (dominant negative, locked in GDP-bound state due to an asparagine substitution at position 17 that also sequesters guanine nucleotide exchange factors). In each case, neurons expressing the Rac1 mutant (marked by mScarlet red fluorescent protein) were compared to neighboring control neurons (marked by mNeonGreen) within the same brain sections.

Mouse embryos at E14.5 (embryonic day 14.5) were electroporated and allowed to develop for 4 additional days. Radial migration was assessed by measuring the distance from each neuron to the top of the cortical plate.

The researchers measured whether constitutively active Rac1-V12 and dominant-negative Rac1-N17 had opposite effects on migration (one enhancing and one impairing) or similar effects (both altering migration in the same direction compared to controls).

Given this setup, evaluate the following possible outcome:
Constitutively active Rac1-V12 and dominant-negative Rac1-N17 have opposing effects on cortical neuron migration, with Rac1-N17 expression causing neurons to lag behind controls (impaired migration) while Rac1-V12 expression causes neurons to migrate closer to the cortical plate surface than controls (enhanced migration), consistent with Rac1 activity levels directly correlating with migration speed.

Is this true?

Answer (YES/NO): NO